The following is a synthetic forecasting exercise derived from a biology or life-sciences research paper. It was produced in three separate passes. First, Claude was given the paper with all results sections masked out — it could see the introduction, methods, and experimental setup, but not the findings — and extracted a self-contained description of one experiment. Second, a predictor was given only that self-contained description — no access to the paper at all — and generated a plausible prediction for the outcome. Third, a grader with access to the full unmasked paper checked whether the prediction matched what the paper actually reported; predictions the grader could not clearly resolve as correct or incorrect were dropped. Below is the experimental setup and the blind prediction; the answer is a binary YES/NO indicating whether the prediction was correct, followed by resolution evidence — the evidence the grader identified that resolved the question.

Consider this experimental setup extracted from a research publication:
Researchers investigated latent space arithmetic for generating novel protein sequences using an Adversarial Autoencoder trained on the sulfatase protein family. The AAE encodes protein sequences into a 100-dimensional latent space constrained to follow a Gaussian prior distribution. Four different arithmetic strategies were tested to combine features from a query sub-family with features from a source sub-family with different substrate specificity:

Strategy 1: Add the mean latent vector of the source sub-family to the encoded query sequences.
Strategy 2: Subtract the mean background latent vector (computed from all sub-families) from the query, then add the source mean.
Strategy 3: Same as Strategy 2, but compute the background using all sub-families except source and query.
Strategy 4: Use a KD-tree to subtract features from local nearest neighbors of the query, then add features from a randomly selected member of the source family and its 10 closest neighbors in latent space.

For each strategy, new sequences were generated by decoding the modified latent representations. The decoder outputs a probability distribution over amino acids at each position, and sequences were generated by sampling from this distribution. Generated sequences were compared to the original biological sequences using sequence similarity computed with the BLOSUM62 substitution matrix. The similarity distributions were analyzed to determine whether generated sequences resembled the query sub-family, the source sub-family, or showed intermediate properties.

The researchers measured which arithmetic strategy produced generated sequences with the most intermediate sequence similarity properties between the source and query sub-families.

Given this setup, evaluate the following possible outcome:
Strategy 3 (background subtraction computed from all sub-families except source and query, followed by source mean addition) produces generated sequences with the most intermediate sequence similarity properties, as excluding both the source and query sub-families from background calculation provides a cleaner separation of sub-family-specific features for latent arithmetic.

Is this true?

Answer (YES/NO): NO